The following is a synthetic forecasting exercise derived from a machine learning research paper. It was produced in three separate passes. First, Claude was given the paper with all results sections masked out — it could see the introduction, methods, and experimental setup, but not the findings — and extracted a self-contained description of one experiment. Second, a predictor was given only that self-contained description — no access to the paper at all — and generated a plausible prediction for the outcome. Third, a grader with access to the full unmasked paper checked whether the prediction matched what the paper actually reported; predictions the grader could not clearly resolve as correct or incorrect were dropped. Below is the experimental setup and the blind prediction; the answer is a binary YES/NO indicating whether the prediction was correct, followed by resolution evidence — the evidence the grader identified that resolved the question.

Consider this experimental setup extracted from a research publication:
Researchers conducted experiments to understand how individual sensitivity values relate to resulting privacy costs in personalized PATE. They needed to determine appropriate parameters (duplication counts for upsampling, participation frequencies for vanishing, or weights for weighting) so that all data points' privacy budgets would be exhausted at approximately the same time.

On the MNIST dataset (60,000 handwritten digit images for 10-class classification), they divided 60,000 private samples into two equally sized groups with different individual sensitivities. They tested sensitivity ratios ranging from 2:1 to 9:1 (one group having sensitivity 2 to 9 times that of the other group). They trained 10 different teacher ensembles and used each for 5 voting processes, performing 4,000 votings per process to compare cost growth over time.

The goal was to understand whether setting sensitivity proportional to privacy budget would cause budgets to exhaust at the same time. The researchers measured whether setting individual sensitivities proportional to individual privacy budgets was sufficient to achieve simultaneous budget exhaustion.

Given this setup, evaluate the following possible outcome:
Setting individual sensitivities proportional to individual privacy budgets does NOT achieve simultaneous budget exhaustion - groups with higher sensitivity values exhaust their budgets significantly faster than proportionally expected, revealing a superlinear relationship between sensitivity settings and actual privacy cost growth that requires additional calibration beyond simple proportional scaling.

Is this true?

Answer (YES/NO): NO